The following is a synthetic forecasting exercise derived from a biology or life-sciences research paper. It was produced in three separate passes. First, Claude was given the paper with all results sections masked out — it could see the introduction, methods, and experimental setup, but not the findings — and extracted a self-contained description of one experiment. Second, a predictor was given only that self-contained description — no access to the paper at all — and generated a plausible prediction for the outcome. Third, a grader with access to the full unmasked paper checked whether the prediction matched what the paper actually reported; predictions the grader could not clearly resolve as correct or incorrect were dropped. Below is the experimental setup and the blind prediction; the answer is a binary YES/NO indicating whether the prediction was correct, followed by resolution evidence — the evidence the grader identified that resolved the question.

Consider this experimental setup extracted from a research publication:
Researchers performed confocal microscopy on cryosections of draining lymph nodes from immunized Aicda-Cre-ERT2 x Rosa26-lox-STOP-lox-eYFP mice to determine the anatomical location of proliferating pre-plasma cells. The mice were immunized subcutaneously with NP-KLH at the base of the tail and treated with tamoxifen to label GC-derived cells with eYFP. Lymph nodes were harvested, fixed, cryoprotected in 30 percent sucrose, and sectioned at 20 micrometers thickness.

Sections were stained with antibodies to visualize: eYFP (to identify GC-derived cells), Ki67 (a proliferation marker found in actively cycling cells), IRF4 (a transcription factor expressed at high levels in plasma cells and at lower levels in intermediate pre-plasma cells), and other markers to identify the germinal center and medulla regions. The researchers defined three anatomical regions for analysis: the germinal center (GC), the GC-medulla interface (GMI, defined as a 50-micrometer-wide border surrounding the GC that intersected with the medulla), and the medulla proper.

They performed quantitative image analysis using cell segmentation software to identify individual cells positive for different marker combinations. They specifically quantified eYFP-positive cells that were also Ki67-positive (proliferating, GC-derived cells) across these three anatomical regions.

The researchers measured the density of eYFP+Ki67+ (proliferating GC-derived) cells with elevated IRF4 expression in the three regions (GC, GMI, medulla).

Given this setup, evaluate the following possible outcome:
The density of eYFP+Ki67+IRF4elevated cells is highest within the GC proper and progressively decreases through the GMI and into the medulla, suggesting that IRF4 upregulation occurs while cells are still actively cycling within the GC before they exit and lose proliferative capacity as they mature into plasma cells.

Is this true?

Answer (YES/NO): NO